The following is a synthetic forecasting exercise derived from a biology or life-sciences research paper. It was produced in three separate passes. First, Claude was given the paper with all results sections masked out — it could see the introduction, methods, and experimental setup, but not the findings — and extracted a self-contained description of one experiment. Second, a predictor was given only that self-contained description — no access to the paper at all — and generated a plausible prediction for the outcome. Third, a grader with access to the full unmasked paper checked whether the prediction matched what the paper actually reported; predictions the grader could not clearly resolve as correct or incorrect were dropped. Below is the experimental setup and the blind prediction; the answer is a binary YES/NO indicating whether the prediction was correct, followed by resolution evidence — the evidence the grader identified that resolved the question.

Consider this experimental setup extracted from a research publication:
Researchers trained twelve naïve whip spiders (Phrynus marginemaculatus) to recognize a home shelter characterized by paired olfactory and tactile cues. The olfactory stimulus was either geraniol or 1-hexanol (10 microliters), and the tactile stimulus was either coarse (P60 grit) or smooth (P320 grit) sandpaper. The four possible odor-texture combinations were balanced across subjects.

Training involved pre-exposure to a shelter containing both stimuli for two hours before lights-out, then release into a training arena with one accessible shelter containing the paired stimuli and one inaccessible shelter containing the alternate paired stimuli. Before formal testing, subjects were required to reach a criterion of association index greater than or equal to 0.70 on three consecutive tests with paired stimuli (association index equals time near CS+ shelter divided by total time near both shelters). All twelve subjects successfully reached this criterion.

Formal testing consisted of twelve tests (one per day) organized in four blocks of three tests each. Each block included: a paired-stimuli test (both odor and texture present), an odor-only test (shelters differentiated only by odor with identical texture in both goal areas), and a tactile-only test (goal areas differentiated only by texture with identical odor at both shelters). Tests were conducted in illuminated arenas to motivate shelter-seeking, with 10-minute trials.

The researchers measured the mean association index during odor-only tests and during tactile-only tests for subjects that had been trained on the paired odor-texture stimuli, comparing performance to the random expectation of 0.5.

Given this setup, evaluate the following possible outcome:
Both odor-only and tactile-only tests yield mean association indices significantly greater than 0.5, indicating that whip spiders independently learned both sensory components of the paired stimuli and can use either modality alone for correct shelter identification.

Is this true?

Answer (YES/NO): NO